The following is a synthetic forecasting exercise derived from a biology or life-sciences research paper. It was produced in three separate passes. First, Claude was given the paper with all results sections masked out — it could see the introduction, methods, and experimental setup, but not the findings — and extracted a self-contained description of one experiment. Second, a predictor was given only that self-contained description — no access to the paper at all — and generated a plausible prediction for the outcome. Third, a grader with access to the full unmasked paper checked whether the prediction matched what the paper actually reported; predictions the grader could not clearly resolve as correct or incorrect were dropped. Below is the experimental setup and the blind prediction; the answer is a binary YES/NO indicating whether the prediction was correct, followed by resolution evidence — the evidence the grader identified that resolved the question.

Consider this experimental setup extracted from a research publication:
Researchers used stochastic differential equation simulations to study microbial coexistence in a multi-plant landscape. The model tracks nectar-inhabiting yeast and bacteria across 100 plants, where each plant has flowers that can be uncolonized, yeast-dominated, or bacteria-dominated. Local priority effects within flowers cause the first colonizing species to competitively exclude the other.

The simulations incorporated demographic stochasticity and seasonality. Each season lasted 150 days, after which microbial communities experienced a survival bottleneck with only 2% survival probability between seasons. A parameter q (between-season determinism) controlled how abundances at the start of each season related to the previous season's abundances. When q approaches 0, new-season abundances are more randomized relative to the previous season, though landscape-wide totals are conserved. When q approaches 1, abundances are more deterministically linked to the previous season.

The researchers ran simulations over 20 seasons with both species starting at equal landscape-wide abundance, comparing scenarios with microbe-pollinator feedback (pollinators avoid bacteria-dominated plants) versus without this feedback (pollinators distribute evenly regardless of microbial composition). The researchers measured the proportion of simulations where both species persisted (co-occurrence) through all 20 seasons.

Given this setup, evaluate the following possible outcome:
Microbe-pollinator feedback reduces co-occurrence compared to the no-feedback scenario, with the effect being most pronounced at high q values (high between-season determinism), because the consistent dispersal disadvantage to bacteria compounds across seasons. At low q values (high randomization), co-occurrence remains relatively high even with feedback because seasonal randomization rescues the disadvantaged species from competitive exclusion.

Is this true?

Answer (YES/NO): NO